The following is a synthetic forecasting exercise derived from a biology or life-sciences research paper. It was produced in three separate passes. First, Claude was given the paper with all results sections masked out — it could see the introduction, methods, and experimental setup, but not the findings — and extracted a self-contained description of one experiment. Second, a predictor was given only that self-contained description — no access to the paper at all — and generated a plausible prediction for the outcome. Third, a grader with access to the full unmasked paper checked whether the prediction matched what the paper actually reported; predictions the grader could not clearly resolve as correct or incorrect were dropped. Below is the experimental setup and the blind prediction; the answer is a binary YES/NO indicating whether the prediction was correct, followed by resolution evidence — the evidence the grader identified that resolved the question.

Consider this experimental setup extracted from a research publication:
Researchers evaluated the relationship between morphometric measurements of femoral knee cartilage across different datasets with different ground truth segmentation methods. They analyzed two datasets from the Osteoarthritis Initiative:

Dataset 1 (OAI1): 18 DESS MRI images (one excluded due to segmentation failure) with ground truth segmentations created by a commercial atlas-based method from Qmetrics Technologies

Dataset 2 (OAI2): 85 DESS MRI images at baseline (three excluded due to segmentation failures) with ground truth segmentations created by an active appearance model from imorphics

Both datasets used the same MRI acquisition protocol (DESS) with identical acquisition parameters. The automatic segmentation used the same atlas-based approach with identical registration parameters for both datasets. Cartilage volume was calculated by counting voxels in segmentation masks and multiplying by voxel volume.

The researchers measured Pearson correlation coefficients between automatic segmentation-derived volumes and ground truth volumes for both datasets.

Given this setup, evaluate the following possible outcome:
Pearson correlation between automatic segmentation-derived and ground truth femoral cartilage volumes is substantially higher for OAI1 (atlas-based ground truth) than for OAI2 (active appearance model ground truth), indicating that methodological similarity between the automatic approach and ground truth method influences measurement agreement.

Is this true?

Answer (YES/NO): YES